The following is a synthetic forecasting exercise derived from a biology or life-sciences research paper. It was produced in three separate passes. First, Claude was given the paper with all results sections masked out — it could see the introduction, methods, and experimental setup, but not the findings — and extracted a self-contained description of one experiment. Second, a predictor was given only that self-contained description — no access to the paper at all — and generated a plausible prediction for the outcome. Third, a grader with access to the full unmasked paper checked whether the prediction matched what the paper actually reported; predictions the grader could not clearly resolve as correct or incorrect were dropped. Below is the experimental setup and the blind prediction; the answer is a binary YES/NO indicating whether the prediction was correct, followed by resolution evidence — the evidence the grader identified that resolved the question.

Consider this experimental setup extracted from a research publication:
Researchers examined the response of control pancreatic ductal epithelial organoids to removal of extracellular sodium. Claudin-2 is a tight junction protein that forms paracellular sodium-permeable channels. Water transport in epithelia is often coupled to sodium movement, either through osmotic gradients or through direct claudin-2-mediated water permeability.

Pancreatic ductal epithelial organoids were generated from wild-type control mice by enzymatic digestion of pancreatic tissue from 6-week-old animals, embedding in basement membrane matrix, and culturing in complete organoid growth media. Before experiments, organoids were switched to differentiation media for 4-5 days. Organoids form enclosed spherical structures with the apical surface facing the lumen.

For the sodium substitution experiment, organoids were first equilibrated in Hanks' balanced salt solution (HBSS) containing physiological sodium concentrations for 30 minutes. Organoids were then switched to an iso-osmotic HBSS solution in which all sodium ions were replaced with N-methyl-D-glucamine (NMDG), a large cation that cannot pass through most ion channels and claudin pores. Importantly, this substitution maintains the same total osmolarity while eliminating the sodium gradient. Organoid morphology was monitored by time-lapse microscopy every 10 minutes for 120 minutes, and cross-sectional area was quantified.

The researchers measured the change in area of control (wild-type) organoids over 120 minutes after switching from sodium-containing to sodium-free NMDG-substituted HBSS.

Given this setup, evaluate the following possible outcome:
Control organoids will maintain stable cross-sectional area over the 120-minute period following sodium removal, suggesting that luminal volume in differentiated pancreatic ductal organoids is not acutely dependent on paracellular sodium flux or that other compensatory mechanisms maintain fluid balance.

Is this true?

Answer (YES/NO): NO